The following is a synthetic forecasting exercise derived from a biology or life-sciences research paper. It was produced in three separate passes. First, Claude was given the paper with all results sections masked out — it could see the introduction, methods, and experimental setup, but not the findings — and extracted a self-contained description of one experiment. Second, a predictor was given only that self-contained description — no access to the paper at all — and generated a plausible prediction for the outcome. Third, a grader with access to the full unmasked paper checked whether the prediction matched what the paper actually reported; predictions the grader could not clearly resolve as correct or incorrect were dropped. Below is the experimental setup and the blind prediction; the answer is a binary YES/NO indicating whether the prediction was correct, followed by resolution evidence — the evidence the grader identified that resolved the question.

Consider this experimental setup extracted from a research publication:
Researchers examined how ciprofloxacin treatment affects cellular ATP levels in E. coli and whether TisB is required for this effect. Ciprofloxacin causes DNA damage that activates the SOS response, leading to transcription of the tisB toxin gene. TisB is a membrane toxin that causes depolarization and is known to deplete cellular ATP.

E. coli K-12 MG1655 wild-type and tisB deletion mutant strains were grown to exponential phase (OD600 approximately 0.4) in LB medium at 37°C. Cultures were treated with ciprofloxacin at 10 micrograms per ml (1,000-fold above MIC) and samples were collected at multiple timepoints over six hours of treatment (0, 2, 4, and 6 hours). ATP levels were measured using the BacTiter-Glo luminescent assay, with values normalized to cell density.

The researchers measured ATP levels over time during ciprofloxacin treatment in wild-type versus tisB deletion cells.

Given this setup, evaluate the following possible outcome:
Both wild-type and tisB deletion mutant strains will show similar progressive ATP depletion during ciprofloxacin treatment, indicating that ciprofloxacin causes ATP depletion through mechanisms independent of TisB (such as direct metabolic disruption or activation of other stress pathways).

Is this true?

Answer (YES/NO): NO